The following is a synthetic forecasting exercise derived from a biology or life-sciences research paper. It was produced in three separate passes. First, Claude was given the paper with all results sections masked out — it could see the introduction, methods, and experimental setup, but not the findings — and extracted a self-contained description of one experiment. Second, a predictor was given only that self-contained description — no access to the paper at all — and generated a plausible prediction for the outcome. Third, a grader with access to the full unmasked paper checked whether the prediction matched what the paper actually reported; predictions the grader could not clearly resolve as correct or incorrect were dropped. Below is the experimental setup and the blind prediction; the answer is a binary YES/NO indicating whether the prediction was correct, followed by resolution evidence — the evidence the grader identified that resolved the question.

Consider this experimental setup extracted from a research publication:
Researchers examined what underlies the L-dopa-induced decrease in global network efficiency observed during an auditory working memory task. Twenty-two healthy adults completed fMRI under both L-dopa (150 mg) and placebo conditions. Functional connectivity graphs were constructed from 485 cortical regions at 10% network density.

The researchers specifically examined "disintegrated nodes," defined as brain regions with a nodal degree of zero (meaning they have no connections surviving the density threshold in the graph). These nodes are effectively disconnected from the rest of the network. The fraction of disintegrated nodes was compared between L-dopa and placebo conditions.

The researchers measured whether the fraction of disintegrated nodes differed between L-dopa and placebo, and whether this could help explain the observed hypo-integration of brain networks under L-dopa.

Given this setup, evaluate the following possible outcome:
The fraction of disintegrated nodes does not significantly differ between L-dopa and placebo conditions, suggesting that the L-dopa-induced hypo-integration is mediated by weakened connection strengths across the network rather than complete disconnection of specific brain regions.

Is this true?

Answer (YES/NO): NO